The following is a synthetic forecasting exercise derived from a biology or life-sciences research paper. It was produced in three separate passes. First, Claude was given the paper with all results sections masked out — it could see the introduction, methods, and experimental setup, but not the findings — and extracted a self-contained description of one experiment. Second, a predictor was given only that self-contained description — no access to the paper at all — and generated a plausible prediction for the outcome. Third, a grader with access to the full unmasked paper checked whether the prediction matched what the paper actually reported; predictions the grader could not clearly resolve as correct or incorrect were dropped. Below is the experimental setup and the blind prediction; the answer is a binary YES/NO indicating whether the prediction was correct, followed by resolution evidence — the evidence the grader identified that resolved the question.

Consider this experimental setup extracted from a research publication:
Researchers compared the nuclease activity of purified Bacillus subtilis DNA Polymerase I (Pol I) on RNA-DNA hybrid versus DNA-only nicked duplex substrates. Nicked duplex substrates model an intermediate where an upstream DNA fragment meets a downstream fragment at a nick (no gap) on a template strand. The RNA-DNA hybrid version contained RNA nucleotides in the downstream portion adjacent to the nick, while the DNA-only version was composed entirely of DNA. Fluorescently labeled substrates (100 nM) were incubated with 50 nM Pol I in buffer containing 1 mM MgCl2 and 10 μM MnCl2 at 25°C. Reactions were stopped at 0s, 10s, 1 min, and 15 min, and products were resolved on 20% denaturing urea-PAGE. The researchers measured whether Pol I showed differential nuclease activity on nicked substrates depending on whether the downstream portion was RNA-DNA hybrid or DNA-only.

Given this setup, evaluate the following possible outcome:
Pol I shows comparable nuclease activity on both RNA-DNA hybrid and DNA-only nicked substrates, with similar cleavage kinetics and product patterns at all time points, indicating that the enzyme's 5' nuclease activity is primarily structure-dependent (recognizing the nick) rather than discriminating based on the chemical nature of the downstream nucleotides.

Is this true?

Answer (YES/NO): NO